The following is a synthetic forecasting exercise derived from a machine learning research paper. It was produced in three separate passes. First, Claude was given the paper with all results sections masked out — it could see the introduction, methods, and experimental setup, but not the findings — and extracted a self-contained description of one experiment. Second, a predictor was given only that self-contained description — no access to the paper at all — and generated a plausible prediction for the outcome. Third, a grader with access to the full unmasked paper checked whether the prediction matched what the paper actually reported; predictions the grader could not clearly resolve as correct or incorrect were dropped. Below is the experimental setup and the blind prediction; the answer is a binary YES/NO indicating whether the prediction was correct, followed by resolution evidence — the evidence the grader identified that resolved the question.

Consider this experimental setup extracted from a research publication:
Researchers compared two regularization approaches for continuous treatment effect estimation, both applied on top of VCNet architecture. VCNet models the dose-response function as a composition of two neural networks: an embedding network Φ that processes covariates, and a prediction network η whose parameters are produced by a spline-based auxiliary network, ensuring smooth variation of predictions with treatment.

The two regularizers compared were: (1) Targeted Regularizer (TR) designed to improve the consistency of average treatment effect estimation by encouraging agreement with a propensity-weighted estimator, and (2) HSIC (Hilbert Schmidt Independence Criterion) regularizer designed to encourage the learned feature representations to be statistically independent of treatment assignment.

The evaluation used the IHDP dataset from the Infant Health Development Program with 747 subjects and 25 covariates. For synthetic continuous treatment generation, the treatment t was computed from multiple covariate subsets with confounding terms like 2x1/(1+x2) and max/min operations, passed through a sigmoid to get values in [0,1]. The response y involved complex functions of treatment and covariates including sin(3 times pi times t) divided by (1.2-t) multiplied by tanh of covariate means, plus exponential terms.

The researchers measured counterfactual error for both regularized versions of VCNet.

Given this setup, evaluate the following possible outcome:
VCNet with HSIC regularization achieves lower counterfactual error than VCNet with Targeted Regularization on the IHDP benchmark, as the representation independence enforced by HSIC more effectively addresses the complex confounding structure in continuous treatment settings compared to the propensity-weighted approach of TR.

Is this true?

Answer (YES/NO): YES